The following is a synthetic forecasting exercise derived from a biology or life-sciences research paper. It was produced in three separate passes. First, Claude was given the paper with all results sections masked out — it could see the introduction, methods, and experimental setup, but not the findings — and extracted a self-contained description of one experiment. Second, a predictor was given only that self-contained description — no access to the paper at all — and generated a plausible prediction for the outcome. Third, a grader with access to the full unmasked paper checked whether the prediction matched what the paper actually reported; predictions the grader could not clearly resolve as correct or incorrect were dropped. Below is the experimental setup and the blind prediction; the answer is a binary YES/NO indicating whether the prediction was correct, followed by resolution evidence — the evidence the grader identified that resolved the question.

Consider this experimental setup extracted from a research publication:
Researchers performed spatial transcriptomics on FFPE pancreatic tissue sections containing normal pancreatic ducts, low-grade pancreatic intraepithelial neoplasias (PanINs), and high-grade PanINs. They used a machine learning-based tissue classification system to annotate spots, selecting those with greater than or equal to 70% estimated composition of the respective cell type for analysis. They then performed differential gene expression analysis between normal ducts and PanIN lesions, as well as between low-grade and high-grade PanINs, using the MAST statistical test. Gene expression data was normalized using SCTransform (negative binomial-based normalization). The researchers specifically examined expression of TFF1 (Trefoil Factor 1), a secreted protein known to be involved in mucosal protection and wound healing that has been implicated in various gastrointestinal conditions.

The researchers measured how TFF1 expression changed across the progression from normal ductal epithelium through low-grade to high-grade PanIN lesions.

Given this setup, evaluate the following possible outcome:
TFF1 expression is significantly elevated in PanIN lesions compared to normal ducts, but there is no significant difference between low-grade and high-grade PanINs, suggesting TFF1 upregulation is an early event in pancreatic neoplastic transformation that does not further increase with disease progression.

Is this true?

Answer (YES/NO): NO